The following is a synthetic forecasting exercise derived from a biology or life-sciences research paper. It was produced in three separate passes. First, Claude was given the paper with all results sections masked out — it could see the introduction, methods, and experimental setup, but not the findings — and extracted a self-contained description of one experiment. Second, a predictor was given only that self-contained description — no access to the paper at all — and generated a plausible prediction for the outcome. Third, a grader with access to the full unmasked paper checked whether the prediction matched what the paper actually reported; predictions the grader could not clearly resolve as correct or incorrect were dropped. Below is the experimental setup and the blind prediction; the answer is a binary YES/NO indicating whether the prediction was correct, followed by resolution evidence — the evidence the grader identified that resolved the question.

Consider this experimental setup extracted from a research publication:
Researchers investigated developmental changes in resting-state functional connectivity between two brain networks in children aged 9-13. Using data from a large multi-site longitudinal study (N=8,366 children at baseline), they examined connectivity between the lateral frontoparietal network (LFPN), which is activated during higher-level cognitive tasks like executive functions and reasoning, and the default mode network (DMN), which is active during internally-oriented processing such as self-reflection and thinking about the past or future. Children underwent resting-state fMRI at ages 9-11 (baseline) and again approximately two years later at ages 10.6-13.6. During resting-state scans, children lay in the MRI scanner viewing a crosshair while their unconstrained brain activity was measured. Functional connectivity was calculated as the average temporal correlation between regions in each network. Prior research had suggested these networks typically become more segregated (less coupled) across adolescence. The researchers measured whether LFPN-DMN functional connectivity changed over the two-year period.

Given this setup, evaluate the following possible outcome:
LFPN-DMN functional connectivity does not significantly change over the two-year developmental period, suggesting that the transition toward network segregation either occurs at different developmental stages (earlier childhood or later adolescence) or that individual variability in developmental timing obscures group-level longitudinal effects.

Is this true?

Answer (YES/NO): YES